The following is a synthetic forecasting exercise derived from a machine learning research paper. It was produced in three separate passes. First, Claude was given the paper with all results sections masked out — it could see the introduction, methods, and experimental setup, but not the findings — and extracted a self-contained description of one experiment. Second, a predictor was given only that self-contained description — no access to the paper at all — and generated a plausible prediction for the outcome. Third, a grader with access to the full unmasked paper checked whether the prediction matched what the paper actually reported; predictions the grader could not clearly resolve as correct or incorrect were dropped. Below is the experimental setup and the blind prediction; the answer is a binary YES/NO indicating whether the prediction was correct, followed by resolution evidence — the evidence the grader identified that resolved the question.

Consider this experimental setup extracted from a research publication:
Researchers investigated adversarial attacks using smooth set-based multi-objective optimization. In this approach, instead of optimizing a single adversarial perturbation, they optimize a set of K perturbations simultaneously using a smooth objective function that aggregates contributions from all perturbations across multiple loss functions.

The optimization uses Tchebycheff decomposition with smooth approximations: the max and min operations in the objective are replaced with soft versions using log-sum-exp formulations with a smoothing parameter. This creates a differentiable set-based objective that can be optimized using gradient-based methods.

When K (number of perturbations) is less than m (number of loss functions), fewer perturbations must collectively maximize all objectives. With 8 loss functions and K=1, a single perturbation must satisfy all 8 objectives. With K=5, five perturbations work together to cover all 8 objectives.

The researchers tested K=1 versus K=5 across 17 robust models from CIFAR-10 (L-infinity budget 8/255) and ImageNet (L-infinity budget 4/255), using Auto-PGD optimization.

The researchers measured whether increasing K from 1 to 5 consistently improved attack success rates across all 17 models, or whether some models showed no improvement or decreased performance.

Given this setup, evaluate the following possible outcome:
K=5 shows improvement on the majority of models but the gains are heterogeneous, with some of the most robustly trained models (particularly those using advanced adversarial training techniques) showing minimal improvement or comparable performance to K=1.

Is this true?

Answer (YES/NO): NO